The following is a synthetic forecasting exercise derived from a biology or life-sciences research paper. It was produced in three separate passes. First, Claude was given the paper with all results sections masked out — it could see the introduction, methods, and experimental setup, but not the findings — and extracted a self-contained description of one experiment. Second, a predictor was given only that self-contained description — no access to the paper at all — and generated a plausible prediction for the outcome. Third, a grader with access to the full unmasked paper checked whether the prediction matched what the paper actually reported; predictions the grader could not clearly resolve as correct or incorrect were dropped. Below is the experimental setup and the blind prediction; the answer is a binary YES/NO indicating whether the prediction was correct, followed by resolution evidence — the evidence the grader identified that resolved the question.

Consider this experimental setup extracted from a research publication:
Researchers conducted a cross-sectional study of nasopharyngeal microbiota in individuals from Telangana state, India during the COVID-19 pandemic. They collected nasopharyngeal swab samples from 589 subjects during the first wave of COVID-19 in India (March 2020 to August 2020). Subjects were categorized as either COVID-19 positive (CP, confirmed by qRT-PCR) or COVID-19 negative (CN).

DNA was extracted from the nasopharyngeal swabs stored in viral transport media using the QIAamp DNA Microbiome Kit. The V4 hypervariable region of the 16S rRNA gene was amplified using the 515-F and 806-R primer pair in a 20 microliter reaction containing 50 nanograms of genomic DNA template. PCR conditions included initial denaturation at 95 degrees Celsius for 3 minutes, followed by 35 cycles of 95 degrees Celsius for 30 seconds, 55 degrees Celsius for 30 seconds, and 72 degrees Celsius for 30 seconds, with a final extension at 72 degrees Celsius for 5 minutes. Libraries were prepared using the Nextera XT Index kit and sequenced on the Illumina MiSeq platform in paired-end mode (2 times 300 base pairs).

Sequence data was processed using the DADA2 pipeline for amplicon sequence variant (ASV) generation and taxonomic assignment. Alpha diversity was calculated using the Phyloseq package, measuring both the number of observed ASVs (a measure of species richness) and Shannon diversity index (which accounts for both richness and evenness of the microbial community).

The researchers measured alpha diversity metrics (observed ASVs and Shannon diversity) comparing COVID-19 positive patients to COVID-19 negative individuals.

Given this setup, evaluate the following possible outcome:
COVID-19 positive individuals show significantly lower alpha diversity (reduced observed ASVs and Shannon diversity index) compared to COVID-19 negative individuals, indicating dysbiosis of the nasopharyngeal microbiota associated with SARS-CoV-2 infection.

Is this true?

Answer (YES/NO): YES